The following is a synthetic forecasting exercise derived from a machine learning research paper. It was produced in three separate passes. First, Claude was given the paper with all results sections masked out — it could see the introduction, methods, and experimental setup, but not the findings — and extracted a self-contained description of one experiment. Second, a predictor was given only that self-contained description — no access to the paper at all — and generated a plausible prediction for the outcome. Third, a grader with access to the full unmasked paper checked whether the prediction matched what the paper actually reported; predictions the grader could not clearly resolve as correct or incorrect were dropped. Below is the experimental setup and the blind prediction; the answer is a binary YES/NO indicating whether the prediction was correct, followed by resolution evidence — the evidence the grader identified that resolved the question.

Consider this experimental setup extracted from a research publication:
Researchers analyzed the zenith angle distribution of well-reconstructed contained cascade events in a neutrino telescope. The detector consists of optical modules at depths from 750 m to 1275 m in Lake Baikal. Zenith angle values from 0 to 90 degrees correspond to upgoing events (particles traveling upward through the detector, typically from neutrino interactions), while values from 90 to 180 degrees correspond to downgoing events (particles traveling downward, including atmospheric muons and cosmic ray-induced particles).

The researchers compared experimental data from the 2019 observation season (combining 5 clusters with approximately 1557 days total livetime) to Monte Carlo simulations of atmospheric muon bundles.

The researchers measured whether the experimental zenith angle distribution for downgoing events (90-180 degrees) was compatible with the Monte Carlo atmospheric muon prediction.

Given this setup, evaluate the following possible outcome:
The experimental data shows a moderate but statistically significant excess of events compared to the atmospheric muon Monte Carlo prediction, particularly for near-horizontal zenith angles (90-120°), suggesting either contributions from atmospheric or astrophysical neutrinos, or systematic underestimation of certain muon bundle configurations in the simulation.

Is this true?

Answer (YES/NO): NO